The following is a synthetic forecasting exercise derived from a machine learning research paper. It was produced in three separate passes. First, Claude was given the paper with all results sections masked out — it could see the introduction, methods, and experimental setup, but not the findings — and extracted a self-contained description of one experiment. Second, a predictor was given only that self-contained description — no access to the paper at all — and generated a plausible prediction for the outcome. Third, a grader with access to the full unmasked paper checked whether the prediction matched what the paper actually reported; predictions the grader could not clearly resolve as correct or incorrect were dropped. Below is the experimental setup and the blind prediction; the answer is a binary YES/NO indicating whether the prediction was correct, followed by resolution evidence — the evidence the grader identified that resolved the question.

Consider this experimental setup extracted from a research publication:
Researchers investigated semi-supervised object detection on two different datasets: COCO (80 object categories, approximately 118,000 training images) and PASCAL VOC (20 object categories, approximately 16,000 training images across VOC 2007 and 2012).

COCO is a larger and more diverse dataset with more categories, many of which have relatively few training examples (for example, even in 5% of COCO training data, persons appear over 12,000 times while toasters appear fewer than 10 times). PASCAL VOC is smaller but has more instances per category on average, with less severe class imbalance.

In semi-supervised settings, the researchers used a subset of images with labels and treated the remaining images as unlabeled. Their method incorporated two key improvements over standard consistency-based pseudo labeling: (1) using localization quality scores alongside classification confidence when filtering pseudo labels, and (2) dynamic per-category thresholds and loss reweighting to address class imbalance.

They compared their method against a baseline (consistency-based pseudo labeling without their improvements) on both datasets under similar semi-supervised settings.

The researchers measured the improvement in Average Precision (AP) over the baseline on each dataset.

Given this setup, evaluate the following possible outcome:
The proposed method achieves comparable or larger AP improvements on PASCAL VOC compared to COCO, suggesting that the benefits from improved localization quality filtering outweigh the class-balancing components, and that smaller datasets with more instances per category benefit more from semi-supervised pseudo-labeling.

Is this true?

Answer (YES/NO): YES